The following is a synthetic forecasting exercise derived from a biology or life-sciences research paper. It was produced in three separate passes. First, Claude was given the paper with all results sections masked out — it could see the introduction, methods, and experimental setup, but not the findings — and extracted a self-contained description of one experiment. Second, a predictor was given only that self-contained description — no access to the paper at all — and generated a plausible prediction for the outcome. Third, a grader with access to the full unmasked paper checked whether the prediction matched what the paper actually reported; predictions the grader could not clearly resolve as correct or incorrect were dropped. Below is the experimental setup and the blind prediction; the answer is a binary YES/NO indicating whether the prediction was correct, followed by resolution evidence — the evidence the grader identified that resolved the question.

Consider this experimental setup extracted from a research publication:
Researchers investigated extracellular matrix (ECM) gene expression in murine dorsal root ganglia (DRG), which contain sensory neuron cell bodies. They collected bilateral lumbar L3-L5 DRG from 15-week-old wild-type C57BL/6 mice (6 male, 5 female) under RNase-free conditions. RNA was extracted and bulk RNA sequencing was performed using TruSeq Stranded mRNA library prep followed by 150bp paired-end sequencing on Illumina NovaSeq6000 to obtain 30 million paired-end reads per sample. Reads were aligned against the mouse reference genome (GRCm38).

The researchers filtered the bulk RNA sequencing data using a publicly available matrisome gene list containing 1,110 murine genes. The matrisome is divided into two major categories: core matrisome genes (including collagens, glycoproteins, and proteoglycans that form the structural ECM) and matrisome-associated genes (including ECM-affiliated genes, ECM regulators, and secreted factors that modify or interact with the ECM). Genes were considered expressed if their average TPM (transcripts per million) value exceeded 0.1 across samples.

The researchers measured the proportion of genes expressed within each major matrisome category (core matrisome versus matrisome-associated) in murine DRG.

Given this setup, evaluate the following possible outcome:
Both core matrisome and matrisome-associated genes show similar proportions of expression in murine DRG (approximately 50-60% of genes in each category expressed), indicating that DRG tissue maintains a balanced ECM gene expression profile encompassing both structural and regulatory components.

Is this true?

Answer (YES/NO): NO